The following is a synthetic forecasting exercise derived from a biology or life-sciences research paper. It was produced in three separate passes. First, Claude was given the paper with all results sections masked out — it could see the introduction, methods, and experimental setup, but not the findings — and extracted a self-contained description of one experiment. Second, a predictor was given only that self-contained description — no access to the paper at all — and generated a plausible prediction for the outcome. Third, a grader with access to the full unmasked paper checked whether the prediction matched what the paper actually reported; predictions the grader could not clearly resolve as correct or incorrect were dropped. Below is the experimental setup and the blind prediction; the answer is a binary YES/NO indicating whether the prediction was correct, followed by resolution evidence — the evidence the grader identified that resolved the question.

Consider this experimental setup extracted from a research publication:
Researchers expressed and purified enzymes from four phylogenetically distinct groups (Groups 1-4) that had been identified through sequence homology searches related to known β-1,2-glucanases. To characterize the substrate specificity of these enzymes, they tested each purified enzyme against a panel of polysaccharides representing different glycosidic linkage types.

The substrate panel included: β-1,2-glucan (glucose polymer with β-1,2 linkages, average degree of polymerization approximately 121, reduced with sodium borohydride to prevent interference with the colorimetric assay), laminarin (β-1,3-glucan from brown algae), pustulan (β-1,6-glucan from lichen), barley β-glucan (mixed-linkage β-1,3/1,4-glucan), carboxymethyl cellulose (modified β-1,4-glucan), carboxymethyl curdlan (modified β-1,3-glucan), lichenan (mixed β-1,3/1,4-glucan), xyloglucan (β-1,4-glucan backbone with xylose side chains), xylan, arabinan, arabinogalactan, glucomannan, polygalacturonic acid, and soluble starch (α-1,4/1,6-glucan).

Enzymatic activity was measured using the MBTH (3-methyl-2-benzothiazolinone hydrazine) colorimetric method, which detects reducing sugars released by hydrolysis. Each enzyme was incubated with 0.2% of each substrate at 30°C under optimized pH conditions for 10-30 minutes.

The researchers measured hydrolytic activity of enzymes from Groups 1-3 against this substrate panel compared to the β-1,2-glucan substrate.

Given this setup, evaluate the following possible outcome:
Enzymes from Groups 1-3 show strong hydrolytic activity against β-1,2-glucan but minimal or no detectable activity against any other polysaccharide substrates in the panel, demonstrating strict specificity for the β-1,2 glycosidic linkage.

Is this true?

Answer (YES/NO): YES